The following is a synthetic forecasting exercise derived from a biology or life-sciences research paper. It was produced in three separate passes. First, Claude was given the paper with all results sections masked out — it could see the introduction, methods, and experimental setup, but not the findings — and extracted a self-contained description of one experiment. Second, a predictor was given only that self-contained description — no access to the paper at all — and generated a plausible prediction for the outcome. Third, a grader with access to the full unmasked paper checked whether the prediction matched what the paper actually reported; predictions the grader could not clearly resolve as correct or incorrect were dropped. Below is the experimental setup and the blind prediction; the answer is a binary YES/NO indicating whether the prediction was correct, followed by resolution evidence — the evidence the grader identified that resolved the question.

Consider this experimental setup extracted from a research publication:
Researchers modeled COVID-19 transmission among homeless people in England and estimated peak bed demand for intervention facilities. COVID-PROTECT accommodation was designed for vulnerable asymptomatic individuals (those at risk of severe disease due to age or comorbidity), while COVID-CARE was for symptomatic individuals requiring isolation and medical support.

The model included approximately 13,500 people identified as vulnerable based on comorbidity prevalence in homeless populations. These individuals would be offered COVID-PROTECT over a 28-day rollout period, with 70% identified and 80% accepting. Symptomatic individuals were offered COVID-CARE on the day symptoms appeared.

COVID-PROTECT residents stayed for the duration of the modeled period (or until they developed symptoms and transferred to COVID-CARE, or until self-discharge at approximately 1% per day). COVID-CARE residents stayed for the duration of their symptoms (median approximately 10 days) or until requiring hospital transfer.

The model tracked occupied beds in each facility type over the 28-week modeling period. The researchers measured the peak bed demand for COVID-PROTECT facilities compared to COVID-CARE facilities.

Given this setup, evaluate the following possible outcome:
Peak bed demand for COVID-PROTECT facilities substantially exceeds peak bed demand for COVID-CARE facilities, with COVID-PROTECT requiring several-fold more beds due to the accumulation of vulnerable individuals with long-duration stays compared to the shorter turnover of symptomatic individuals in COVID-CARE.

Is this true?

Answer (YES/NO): YES